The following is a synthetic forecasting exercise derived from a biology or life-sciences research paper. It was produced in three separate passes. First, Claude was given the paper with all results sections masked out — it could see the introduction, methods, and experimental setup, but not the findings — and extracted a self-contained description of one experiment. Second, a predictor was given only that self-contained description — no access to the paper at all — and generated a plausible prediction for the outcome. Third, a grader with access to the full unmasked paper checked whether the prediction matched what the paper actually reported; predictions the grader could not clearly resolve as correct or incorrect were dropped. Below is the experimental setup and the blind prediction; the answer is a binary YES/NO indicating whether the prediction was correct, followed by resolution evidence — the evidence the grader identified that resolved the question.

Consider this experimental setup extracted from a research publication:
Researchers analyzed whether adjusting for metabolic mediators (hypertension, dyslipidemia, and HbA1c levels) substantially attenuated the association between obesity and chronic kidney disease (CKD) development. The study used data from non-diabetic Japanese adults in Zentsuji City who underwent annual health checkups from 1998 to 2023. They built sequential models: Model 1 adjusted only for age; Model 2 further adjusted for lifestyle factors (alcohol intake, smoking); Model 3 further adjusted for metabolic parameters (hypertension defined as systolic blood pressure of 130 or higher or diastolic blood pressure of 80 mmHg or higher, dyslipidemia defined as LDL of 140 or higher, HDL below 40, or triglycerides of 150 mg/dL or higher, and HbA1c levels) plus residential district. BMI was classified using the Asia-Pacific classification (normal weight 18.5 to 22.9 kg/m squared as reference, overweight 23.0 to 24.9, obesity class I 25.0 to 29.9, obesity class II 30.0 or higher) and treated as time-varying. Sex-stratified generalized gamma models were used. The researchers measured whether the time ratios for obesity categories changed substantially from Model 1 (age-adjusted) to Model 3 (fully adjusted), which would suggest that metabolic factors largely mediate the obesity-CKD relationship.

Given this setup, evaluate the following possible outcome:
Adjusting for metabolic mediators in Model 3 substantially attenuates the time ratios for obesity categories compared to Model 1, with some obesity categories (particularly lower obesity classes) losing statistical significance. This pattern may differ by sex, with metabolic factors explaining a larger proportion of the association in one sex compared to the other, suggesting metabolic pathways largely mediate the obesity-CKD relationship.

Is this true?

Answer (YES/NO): NO